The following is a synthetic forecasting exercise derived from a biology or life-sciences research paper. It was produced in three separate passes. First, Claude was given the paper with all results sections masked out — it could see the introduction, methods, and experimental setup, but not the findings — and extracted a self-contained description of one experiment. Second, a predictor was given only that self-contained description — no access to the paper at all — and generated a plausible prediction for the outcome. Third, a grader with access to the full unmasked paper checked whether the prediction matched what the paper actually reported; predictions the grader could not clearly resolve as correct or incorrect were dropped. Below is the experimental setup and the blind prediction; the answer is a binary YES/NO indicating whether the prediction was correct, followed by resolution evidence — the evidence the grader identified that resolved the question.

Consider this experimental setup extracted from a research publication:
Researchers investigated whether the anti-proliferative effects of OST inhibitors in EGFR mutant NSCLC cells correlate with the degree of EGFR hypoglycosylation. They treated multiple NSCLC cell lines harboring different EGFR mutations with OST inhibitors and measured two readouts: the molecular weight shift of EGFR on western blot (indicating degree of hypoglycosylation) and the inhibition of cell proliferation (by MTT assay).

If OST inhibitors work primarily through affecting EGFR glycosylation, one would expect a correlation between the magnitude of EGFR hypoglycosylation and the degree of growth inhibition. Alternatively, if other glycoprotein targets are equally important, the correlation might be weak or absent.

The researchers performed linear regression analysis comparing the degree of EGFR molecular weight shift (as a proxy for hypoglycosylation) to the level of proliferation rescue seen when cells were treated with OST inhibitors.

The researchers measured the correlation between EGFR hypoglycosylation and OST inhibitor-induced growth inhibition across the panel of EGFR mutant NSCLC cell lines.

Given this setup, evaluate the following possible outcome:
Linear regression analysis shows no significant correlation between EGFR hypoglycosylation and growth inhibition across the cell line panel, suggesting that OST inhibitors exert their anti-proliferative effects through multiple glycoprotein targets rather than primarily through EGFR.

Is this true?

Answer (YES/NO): NO